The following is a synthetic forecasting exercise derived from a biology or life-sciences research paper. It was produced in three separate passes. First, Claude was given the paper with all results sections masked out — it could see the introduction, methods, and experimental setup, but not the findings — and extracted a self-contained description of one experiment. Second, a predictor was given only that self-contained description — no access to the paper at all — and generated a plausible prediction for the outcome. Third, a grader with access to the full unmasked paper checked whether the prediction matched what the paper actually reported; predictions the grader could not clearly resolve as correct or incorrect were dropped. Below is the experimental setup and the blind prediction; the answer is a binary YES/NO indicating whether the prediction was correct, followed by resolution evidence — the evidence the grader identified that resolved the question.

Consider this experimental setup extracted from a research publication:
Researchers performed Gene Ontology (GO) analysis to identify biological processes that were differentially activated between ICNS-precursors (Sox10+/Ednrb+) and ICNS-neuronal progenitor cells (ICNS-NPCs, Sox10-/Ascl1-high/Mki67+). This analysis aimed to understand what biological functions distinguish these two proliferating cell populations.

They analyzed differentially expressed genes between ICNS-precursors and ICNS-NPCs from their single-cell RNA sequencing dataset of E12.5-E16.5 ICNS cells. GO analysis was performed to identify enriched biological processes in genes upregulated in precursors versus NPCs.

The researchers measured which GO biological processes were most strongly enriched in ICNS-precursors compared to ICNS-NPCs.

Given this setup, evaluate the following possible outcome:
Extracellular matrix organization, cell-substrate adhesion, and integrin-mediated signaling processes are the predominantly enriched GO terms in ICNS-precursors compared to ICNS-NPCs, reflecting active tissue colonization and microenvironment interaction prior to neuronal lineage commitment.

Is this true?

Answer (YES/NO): NO